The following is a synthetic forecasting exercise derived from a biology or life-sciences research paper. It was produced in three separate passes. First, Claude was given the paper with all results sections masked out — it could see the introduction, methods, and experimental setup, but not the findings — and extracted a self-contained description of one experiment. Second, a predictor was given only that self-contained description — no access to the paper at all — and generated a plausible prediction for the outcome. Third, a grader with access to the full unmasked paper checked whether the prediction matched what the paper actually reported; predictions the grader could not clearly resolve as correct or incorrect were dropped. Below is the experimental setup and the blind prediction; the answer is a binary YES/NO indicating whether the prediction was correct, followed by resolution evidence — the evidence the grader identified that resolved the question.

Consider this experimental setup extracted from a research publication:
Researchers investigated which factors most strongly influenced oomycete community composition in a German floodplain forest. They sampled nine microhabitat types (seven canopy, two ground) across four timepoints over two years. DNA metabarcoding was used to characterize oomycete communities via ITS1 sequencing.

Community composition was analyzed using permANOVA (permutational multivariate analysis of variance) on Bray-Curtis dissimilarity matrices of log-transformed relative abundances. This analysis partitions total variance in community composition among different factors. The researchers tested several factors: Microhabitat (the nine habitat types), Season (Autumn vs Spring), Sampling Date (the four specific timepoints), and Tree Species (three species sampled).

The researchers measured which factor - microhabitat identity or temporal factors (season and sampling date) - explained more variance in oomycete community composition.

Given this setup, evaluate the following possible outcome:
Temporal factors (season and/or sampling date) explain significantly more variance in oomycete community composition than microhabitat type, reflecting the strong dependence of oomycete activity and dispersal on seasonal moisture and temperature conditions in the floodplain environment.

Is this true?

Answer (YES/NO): NO